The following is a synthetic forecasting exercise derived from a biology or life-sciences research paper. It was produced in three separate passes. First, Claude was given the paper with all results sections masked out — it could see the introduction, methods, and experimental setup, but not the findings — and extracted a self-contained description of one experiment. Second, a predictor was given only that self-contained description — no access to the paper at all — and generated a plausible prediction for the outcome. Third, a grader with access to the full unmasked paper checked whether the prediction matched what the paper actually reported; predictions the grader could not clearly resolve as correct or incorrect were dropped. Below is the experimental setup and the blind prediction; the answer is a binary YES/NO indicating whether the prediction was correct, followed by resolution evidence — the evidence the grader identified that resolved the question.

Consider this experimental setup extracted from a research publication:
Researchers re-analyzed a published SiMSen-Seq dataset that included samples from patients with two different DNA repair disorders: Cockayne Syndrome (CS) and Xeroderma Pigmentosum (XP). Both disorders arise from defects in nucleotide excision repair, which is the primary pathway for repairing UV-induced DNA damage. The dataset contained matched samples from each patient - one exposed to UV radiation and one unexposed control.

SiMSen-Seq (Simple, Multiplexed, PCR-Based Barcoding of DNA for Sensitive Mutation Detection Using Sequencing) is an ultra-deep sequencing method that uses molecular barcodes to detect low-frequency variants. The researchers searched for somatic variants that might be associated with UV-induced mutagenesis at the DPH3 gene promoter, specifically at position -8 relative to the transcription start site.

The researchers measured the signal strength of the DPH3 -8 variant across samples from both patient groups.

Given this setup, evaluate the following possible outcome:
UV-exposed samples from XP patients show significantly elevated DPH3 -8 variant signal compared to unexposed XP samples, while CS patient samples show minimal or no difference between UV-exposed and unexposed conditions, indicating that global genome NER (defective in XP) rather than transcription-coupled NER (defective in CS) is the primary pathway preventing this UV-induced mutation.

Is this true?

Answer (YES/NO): NO